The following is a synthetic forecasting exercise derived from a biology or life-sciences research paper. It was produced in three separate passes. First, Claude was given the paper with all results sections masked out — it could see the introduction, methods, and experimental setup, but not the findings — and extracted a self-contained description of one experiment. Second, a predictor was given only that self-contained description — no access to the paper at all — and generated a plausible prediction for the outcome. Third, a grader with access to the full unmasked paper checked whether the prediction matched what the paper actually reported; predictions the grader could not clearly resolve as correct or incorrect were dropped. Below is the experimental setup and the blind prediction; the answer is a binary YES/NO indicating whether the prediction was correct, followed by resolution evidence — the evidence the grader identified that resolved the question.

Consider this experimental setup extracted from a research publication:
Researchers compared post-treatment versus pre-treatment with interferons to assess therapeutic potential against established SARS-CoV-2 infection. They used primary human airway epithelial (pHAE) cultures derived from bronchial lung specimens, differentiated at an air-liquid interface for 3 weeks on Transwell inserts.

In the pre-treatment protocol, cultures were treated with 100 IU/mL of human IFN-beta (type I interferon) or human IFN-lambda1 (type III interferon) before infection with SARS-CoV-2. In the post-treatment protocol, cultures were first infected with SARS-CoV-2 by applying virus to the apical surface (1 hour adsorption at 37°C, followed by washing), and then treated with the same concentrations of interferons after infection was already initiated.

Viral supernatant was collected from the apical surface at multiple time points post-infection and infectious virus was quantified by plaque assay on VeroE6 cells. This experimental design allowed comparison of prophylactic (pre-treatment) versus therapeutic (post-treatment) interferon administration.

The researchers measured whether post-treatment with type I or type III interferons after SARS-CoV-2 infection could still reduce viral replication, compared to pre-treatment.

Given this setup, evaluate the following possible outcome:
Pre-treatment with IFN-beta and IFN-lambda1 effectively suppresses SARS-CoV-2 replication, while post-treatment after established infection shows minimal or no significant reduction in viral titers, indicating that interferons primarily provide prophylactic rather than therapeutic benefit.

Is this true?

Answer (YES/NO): NO